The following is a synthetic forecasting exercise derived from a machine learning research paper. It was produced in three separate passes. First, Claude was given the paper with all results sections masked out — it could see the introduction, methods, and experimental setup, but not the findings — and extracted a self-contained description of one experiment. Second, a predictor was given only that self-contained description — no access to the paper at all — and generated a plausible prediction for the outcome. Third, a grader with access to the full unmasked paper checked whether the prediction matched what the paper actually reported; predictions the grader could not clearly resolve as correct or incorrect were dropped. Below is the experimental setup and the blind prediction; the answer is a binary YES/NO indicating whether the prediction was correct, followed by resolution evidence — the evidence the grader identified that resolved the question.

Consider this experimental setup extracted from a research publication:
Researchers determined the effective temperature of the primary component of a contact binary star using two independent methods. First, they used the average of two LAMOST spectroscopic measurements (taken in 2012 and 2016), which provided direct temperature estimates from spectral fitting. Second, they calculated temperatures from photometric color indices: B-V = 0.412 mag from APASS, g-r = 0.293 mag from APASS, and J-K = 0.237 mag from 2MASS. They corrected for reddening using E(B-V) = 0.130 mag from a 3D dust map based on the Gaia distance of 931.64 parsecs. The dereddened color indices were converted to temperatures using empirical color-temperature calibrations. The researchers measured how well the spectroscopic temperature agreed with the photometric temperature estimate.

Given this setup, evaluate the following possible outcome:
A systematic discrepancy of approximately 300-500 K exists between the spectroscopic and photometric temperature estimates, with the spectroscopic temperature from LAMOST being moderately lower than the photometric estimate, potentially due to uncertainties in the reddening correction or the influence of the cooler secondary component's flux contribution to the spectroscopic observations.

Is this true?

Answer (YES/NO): NO